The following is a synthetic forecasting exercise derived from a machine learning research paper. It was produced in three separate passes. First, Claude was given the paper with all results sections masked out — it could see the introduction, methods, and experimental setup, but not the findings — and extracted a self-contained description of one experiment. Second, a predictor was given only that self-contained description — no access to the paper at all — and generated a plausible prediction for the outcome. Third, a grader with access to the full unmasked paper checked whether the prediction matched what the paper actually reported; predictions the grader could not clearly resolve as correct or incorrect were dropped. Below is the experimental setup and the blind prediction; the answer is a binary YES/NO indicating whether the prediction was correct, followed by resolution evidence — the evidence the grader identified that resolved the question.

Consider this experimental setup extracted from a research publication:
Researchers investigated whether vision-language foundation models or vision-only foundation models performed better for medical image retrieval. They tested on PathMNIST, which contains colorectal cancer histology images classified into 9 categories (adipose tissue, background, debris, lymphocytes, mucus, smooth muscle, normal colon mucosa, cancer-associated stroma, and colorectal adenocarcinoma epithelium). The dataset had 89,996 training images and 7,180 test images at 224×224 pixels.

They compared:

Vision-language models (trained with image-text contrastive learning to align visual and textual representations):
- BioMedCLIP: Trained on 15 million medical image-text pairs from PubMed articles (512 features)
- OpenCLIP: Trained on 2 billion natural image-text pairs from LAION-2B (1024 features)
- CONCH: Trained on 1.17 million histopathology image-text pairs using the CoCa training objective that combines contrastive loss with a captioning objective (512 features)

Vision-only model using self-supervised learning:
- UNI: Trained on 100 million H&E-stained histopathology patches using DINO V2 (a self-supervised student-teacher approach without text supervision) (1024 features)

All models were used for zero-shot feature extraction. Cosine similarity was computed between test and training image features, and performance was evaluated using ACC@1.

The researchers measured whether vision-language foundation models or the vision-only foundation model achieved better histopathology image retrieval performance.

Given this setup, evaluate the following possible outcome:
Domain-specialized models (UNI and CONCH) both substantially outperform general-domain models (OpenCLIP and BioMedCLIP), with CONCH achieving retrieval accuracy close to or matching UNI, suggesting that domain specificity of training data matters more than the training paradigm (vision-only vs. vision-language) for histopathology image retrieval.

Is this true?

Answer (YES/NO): NO